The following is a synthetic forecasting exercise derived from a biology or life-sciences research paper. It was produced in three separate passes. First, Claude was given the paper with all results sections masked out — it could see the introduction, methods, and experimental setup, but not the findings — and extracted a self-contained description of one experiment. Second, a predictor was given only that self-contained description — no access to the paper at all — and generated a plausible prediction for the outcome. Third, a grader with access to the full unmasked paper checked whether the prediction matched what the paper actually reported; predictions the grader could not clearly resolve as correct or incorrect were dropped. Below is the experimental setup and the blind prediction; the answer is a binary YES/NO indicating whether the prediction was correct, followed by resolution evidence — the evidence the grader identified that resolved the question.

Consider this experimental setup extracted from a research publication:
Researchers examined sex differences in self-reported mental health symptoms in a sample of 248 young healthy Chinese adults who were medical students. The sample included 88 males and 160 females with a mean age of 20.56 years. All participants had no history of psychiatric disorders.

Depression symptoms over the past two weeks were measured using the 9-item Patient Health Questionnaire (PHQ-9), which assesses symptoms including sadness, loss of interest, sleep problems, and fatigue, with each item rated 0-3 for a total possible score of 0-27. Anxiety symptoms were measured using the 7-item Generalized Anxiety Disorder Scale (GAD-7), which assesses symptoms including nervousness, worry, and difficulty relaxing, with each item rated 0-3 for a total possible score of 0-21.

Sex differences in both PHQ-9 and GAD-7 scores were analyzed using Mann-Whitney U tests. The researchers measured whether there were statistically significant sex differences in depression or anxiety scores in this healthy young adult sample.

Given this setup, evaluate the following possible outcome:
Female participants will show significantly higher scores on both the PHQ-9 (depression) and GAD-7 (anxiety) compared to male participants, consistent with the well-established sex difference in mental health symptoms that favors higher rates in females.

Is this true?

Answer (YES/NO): NO